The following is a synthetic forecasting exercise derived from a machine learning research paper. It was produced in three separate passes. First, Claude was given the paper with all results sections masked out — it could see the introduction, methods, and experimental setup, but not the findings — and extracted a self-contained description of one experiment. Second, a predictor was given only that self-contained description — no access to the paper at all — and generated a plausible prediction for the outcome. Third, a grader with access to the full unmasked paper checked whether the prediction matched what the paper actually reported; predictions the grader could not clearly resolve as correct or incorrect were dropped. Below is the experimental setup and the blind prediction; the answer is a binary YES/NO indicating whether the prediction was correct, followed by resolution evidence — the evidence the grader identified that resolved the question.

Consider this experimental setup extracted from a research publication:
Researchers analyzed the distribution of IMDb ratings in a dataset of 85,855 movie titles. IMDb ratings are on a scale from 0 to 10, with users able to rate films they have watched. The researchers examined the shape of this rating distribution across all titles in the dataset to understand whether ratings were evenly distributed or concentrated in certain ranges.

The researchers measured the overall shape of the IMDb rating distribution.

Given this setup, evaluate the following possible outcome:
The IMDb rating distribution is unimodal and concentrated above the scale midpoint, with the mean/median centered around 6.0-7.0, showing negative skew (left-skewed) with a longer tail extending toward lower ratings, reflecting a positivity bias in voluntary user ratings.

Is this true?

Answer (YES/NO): YES